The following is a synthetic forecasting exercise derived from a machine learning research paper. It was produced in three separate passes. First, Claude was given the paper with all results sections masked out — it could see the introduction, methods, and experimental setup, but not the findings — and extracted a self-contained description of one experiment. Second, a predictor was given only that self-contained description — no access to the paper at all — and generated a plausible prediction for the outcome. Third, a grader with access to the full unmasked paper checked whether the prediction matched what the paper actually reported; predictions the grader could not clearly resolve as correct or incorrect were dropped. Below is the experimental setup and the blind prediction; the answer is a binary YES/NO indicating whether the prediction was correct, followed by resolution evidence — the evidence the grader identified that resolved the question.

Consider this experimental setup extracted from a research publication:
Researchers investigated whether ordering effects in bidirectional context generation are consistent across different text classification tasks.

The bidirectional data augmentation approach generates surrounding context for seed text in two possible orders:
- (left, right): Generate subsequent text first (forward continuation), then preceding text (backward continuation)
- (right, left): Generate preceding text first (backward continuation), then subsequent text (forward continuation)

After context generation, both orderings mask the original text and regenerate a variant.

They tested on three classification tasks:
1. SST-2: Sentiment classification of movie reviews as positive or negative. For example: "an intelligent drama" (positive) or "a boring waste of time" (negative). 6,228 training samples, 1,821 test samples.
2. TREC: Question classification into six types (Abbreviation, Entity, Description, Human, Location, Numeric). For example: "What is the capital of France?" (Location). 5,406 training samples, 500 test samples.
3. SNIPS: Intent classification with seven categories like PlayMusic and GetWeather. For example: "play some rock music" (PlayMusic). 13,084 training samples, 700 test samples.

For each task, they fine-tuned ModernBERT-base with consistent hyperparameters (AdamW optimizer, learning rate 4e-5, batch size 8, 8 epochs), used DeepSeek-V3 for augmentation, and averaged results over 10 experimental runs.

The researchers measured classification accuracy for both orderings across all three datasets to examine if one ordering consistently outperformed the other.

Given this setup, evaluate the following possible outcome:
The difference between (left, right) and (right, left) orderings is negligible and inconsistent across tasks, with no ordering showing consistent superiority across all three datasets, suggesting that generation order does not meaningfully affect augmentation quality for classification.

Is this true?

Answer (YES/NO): YES